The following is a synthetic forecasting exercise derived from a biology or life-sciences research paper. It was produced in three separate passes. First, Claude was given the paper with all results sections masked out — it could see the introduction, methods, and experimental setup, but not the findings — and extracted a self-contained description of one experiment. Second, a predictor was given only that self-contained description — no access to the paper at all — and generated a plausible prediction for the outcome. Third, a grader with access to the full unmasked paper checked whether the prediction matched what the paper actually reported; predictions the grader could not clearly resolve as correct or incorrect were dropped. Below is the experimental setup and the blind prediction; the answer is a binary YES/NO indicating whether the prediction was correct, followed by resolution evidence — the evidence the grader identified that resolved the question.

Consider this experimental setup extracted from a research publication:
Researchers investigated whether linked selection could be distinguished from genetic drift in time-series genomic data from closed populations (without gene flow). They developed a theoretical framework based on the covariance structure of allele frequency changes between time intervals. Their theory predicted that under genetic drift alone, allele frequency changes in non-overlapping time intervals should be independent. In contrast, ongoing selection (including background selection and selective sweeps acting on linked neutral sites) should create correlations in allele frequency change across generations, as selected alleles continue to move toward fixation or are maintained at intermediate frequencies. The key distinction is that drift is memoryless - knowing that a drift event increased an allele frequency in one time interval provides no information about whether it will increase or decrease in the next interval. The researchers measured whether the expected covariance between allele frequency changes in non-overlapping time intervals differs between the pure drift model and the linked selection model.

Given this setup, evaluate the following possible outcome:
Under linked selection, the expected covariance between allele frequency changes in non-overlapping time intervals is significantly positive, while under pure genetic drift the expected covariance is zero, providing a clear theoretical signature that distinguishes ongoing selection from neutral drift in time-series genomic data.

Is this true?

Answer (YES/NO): YES